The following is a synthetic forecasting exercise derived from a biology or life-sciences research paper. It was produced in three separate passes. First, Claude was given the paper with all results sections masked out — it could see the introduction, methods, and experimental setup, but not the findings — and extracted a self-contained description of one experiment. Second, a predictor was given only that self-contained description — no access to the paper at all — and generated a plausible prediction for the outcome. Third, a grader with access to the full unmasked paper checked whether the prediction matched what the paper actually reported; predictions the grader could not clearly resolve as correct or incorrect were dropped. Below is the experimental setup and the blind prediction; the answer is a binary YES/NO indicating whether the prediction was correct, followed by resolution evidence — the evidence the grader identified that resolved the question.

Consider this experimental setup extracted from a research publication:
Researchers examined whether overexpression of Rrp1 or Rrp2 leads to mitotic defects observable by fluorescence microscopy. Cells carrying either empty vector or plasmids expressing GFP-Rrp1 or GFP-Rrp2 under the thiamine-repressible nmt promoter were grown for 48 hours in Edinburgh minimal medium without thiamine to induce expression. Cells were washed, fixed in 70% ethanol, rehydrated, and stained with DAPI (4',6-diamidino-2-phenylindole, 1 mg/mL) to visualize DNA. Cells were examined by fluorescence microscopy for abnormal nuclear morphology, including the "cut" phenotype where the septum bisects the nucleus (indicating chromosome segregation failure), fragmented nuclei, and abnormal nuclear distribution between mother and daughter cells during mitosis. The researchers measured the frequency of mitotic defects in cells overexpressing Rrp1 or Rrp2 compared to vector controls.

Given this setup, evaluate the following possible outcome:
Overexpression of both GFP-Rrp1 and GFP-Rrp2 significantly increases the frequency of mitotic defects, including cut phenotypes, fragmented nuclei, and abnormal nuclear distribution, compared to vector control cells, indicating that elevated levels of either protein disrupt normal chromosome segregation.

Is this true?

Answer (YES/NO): YES